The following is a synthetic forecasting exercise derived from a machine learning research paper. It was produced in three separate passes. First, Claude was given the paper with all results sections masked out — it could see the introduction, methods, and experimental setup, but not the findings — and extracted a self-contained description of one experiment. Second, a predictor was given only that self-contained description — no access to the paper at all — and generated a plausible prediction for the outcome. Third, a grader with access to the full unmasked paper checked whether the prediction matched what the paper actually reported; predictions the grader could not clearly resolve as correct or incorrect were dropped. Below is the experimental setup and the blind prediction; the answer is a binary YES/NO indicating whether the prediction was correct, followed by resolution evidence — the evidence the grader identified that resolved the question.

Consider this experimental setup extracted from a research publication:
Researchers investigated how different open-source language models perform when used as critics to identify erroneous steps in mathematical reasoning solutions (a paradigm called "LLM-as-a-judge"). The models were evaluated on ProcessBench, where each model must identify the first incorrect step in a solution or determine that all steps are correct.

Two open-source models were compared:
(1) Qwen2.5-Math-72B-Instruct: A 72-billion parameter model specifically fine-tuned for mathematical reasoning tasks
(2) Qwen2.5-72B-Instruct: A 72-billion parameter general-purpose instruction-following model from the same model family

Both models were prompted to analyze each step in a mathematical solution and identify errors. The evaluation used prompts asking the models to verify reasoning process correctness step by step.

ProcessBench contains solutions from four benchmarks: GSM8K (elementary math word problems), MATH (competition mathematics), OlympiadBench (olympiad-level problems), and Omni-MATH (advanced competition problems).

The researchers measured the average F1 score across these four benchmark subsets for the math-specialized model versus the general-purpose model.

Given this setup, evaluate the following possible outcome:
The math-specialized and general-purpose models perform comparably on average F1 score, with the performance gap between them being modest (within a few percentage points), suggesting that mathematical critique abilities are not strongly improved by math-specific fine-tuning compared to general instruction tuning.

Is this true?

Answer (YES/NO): NO